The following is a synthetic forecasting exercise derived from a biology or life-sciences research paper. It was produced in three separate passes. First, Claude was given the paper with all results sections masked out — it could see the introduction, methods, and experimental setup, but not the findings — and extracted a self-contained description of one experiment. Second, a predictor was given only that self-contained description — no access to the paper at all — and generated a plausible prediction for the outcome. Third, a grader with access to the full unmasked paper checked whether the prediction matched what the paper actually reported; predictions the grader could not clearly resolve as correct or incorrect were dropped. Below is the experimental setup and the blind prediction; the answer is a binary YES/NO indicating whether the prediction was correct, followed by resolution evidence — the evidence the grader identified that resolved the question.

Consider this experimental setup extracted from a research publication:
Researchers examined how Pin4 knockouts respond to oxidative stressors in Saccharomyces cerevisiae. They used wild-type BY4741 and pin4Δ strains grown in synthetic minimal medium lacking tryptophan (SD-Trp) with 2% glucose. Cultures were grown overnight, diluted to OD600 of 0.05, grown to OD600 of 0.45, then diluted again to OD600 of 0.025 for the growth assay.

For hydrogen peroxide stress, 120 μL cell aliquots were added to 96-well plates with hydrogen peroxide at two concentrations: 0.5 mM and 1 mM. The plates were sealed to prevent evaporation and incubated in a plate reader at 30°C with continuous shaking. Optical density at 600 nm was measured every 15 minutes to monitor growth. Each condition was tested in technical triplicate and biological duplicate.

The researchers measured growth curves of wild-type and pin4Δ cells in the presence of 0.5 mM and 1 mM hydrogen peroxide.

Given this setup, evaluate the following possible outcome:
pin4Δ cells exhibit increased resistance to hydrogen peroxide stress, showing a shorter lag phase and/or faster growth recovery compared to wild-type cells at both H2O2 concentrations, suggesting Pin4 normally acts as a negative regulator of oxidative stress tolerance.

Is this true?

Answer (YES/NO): NO